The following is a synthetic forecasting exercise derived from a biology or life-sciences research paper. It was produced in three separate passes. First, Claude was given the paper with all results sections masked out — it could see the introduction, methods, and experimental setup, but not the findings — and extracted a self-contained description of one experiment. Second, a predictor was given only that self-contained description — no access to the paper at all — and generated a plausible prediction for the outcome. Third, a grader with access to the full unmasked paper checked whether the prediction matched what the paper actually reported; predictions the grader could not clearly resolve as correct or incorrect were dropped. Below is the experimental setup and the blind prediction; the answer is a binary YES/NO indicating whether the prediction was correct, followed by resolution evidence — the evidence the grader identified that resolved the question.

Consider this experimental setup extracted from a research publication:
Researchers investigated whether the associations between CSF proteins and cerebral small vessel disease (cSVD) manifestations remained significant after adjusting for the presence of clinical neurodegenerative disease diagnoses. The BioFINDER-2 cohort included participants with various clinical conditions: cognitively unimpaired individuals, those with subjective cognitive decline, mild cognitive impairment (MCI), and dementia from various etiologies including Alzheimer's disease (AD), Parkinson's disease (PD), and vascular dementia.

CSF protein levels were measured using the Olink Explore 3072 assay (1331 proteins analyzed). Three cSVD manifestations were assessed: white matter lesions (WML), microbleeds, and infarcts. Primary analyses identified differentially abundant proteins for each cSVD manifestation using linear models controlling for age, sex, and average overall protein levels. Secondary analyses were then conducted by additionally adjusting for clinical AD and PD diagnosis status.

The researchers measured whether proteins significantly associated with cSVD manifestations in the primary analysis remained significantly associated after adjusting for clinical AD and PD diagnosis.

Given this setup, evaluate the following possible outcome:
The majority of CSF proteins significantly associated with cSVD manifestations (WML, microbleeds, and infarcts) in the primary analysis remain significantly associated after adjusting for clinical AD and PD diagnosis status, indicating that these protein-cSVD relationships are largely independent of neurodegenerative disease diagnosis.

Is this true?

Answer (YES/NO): YES